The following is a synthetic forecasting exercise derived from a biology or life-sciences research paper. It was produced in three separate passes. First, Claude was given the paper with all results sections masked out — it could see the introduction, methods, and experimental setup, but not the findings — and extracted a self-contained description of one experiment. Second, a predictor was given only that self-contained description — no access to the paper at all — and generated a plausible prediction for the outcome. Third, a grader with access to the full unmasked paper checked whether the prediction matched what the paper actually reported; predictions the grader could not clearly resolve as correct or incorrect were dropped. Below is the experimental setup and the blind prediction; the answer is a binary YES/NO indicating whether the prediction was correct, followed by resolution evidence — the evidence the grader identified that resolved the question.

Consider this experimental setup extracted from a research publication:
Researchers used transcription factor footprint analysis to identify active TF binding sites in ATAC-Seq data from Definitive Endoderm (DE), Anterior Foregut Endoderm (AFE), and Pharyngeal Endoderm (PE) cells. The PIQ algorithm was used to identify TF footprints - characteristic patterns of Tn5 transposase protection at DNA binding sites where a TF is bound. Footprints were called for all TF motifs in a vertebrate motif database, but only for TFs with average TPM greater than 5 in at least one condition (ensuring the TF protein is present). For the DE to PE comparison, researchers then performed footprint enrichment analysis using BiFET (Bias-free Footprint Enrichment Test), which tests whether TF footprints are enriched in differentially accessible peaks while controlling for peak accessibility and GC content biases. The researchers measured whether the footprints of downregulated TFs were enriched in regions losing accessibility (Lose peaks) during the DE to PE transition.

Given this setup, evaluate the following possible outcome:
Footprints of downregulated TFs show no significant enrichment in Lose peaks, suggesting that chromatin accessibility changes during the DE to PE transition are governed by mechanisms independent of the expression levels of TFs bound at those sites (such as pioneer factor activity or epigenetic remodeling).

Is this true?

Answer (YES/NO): NO